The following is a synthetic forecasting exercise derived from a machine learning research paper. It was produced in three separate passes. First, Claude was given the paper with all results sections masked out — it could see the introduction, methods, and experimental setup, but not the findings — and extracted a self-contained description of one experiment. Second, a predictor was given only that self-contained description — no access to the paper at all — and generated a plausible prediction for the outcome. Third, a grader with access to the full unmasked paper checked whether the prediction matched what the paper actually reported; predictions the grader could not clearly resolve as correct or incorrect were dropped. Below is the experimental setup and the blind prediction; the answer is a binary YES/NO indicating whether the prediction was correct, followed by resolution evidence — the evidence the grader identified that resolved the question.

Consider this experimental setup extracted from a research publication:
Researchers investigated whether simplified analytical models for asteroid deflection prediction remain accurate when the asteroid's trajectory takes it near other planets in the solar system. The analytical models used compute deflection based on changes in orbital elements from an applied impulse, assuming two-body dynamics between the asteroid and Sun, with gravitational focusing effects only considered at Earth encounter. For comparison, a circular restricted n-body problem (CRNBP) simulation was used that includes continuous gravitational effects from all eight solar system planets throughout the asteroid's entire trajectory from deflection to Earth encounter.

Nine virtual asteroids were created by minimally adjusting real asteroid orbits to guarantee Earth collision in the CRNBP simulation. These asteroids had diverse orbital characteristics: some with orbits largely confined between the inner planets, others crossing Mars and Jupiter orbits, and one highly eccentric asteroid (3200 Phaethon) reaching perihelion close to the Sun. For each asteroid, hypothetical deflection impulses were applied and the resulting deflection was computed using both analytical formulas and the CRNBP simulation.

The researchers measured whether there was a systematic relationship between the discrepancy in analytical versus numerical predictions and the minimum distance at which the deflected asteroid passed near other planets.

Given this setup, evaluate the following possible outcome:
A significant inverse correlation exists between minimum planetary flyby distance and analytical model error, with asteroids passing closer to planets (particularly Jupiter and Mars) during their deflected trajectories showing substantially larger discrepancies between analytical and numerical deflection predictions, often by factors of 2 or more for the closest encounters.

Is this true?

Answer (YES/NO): NO